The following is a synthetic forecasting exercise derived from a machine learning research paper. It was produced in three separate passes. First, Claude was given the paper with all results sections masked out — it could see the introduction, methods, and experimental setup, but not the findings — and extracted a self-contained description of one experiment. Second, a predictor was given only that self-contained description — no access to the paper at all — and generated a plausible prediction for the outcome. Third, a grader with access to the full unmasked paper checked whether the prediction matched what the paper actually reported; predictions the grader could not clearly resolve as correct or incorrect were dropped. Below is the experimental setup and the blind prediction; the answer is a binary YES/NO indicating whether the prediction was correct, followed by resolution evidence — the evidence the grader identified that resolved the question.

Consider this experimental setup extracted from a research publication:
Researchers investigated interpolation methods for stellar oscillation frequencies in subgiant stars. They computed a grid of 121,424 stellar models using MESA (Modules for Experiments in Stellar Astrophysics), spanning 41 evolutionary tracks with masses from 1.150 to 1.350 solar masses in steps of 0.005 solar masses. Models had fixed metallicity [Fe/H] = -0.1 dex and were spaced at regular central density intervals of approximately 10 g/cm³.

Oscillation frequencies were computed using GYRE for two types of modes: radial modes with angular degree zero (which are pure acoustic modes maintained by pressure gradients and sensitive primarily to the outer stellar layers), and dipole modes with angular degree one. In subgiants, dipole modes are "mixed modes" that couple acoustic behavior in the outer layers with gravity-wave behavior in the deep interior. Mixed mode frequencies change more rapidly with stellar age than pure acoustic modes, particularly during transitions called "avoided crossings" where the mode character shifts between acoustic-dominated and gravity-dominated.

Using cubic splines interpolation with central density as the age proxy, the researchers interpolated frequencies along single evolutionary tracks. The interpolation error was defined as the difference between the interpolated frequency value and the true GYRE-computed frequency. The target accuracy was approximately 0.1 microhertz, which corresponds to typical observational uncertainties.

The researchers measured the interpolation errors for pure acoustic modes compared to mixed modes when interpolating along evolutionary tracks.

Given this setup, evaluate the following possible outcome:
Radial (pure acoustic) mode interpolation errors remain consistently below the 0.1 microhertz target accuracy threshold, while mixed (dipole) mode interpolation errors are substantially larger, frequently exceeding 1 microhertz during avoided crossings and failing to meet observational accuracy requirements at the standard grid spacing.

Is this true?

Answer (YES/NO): NO